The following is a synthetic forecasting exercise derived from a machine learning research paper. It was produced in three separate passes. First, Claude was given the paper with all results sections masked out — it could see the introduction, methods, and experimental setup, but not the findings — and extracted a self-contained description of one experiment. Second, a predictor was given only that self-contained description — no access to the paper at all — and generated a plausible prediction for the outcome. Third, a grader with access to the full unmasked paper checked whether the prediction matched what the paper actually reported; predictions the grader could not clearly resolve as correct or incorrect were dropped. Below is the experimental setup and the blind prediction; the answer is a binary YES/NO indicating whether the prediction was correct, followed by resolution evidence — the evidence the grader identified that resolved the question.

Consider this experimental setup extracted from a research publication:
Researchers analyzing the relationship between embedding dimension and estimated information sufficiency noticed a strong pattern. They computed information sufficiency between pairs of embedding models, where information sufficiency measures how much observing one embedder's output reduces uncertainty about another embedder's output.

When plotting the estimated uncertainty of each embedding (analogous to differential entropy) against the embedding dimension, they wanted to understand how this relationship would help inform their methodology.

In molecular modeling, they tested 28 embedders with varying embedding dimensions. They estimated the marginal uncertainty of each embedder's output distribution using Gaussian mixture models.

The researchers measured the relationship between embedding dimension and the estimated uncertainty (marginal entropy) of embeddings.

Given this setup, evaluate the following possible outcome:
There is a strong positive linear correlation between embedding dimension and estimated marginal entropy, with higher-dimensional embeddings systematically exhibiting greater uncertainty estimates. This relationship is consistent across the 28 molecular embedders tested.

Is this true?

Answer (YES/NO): YES